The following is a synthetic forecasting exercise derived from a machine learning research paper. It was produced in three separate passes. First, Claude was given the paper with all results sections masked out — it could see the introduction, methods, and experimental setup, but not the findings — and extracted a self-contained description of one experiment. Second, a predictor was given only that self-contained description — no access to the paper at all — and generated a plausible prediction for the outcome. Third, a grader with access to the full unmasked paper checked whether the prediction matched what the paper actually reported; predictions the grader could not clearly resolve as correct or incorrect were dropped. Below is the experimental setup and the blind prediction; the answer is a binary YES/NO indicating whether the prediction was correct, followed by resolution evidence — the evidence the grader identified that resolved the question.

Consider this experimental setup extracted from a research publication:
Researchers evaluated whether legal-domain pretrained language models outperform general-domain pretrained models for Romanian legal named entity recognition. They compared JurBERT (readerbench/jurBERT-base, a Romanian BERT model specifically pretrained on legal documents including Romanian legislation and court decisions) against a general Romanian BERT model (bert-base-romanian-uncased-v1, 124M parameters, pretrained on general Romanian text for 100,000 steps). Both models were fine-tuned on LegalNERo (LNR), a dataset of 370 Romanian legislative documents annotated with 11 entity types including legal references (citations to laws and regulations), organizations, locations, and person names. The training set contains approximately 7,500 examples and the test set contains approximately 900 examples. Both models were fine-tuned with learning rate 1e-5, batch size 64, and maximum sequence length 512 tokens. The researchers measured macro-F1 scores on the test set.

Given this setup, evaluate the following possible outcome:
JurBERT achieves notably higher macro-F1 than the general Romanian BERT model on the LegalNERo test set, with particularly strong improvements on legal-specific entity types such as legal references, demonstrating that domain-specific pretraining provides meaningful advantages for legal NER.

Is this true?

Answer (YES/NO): NO